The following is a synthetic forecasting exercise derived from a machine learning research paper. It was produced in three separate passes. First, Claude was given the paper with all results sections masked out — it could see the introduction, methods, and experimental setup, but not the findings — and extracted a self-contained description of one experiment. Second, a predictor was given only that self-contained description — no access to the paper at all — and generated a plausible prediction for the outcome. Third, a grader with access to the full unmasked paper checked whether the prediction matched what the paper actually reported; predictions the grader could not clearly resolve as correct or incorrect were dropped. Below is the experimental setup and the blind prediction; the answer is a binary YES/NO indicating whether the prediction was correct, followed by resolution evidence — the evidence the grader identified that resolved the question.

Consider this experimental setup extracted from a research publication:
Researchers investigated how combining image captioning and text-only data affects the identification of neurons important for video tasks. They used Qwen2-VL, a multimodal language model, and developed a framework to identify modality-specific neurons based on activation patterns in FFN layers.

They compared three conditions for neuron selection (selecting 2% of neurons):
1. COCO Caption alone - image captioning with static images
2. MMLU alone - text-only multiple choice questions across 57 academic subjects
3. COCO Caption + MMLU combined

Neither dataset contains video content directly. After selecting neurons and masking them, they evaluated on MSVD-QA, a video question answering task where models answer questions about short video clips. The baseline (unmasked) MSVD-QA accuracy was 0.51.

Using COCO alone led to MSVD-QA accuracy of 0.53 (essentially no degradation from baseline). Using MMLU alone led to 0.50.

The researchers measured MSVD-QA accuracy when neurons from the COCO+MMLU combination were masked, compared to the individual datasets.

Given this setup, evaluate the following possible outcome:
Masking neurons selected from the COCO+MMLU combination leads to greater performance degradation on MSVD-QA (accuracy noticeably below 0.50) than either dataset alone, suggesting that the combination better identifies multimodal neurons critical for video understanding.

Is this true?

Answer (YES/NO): YES